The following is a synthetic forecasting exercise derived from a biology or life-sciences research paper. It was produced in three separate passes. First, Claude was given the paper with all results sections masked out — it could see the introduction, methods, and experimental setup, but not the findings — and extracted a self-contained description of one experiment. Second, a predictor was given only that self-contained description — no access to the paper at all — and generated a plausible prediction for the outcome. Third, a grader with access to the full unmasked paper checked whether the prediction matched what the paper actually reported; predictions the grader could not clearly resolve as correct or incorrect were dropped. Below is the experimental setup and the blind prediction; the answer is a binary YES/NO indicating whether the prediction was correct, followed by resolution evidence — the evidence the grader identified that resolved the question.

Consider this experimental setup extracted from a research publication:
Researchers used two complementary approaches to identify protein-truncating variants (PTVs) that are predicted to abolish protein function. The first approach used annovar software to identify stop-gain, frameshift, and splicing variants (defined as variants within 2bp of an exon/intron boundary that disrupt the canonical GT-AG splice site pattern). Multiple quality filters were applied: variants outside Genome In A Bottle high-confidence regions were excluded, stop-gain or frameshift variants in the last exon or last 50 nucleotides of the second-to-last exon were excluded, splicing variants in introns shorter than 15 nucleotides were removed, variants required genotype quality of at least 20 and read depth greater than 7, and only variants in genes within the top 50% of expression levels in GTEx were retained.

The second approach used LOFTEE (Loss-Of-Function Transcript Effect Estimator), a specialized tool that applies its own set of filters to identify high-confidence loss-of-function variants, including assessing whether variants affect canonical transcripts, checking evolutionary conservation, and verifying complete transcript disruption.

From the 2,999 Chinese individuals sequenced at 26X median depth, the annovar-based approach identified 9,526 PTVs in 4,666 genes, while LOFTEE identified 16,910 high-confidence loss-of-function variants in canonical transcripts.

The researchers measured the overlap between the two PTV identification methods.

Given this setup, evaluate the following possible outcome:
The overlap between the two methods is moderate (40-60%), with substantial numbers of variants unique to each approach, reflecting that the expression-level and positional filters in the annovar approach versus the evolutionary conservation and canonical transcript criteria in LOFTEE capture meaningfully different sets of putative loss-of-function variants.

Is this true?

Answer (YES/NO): NO